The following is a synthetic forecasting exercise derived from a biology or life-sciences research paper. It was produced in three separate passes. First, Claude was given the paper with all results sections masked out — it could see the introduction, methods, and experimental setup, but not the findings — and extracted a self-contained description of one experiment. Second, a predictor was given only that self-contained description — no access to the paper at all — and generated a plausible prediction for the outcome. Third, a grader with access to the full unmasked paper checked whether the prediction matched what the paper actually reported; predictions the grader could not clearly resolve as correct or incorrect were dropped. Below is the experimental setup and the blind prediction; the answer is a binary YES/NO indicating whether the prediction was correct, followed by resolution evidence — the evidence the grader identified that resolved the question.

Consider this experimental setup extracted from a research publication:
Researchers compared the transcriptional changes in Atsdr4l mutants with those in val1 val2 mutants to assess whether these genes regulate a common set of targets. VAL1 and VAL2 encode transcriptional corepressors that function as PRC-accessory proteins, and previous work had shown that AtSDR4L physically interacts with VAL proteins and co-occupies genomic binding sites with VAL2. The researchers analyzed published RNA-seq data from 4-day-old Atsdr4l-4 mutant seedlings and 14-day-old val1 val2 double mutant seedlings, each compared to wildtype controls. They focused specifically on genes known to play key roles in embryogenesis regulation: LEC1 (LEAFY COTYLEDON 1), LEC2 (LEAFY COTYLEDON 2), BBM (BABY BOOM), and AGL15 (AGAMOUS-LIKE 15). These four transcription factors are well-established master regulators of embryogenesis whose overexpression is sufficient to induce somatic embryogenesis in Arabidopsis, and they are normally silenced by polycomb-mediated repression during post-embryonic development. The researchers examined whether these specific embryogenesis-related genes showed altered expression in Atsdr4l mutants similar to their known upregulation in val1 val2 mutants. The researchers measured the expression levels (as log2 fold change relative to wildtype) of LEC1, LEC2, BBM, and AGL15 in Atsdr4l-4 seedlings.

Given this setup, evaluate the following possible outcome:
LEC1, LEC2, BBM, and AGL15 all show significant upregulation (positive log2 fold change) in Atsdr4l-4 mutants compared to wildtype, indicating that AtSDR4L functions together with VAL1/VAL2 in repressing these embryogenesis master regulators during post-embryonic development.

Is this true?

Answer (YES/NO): YES